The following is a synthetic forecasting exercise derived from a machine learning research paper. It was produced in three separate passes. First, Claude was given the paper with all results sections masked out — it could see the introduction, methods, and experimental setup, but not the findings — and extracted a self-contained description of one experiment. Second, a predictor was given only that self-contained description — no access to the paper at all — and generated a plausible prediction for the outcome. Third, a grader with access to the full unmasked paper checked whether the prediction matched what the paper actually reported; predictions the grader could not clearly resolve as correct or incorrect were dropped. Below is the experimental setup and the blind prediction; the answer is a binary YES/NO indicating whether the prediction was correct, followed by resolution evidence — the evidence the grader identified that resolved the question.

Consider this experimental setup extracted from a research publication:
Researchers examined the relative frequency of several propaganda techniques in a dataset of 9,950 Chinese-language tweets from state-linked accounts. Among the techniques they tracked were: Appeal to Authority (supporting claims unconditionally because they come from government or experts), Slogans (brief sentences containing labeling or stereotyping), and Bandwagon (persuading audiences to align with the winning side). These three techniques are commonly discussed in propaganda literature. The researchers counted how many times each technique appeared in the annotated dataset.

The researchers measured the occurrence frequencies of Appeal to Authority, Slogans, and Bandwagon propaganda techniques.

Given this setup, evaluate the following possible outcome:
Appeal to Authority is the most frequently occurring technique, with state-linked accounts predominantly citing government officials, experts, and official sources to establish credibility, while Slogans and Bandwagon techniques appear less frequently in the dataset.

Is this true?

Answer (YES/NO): NO